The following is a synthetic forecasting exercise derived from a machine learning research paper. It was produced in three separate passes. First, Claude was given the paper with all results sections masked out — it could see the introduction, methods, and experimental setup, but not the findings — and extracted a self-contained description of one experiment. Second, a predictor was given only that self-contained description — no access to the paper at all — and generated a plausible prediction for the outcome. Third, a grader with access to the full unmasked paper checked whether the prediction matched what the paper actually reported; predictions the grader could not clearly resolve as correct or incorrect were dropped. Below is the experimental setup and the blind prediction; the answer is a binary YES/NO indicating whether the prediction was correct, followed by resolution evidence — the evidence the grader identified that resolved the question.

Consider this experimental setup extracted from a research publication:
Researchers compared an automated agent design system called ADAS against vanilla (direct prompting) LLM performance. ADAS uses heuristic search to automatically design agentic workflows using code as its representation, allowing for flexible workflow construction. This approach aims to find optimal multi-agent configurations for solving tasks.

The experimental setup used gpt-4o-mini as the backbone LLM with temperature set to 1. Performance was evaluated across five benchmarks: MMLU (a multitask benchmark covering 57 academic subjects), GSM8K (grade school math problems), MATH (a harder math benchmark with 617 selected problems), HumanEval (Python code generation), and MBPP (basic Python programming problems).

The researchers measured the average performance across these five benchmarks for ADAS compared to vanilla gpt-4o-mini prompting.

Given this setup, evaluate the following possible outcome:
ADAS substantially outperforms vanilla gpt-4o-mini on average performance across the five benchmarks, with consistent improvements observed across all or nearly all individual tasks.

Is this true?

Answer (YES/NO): NO